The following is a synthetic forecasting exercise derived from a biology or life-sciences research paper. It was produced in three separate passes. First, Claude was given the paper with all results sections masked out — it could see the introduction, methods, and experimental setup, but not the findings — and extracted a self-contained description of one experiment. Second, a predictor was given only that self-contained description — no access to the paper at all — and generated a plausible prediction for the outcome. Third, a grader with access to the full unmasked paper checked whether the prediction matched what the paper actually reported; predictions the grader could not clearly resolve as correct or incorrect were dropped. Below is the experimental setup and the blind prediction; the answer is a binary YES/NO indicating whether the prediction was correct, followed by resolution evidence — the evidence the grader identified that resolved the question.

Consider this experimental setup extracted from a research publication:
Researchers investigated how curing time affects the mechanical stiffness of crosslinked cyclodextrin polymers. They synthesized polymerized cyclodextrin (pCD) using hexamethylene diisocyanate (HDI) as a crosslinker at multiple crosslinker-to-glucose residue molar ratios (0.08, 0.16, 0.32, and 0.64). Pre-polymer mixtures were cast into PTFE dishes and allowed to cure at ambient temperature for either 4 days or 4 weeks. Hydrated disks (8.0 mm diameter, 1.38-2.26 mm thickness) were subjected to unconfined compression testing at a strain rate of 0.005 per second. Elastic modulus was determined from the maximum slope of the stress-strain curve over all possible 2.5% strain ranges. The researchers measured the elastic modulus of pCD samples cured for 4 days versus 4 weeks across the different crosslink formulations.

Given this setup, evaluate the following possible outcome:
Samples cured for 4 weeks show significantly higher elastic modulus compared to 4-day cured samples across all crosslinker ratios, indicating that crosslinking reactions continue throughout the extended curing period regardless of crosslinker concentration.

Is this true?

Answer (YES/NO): NO